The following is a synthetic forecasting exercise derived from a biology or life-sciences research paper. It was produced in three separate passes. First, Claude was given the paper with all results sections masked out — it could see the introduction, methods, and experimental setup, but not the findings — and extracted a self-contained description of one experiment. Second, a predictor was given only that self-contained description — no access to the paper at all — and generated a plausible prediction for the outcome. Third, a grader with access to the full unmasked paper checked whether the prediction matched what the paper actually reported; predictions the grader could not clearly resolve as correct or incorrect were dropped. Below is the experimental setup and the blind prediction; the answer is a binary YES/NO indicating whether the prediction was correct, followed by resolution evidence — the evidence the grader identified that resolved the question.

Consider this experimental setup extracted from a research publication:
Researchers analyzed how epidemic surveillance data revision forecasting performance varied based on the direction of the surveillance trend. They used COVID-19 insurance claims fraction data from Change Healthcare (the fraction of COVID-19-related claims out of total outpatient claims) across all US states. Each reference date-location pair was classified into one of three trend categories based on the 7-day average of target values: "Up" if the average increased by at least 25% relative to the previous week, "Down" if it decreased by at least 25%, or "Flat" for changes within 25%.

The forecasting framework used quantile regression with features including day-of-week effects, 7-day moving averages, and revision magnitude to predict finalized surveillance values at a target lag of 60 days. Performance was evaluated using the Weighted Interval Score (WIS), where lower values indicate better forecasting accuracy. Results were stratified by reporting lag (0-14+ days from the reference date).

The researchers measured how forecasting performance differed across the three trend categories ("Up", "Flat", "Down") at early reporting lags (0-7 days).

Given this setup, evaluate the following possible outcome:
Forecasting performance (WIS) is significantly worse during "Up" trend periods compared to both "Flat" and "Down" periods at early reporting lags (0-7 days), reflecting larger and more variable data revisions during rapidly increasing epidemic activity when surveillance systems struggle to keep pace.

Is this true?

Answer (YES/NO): NO